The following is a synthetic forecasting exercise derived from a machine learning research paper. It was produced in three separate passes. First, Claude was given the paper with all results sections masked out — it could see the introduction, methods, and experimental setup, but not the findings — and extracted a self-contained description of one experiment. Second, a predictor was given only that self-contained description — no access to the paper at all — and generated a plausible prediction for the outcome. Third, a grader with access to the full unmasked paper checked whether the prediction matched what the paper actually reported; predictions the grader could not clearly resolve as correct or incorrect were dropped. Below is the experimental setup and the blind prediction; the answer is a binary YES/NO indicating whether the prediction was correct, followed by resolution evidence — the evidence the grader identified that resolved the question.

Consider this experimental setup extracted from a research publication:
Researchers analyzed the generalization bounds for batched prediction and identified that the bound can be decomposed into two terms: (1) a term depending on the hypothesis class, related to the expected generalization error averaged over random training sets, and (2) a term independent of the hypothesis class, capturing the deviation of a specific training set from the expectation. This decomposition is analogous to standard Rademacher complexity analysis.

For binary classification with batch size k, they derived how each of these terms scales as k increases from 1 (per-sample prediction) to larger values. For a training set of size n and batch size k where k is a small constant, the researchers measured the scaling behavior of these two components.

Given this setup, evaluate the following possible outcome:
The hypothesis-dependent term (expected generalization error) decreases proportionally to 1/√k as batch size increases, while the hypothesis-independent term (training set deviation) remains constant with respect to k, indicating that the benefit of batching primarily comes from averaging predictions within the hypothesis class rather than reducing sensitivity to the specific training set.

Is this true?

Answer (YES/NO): NO